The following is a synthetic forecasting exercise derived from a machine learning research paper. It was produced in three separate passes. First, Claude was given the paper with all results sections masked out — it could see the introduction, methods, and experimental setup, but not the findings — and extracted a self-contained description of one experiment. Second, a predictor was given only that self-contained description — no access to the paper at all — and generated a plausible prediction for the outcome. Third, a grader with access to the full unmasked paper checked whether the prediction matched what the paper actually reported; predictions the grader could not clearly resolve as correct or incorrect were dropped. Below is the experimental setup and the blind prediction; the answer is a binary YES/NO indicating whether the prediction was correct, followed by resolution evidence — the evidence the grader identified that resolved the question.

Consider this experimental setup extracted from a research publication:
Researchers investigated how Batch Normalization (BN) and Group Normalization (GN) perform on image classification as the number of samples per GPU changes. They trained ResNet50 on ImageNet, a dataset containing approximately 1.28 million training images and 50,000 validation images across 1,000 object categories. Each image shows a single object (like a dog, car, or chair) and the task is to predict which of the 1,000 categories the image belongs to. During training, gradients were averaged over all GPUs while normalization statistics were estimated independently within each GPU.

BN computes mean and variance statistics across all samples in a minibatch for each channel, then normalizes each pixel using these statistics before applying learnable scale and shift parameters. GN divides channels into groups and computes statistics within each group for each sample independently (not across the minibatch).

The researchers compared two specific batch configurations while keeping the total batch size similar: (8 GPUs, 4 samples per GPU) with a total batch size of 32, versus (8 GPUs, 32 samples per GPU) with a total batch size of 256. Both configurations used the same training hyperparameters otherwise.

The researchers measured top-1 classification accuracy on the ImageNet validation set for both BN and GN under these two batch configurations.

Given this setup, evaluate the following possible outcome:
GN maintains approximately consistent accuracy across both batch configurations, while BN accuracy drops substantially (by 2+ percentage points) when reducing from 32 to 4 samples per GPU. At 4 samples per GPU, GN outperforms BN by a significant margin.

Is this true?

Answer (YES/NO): YES